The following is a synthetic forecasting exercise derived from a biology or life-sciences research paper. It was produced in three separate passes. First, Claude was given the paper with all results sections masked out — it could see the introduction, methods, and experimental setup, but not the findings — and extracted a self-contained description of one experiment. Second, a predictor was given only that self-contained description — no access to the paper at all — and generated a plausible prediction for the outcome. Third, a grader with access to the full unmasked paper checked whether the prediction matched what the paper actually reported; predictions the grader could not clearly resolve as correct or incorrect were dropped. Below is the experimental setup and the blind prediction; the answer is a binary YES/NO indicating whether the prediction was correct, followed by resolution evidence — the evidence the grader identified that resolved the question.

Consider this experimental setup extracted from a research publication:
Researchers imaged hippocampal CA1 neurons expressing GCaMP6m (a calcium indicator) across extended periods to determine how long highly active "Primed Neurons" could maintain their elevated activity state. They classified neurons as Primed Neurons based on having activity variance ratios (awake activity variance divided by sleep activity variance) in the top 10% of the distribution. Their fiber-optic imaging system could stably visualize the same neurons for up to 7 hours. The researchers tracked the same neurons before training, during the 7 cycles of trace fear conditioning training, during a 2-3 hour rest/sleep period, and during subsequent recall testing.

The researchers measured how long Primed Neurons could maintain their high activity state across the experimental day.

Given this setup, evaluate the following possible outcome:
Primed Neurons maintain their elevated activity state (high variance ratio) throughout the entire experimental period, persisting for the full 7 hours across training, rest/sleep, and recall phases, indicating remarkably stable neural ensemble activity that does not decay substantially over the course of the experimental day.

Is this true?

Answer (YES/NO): NO